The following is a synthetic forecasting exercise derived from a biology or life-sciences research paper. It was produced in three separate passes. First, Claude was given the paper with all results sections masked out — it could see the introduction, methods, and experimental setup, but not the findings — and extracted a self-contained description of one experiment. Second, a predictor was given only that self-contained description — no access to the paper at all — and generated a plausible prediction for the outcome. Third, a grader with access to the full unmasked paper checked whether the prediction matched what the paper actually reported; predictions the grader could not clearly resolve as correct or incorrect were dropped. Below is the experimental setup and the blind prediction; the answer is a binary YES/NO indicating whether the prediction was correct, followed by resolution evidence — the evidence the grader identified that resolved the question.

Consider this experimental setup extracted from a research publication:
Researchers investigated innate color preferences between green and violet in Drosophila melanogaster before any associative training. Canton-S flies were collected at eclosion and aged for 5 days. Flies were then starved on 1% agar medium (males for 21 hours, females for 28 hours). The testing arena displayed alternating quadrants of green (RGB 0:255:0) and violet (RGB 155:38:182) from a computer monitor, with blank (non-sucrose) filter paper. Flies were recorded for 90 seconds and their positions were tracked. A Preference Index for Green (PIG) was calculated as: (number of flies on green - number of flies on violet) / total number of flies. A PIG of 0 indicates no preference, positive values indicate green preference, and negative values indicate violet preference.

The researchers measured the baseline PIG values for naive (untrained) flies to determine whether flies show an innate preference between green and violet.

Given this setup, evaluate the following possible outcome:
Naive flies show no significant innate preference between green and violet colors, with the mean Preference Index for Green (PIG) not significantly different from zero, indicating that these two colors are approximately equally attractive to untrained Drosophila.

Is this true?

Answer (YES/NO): NO